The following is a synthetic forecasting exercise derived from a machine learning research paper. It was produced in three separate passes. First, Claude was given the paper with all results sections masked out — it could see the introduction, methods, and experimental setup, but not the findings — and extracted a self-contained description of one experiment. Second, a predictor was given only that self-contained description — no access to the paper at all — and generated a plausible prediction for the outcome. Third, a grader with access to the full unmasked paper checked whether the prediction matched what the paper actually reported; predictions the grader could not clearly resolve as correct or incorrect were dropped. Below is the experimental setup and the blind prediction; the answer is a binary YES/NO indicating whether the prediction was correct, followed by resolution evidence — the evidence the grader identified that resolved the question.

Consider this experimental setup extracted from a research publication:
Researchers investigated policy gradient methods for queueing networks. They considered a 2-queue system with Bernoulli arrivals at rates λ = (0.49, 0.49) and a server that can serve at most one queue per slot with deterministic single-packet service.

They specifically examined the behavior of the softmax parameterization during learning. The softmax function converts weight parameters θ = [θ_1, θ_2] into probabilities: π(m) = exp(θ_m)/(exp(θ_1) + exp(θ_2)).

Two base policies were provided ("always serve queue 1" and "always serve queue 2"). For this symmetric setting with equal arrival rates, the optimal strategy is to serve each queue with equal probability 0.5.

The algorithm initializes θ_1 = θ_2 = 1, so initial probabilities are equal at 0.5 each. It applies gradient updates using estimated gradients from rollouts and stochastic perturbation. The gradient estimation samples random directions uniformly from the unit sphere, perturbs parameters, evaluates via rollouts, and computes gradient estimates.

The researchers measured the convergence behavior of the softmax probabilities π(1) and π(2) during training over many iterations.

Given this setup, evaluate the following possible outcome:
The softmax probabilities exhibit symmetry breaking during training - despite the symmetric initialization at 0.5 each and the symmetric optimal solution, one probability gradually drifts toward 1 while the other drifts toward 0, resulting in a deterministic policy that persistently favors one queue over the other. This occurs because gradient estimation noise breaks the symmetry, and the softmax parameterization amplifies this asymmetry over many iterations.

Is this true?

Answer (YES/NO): NO